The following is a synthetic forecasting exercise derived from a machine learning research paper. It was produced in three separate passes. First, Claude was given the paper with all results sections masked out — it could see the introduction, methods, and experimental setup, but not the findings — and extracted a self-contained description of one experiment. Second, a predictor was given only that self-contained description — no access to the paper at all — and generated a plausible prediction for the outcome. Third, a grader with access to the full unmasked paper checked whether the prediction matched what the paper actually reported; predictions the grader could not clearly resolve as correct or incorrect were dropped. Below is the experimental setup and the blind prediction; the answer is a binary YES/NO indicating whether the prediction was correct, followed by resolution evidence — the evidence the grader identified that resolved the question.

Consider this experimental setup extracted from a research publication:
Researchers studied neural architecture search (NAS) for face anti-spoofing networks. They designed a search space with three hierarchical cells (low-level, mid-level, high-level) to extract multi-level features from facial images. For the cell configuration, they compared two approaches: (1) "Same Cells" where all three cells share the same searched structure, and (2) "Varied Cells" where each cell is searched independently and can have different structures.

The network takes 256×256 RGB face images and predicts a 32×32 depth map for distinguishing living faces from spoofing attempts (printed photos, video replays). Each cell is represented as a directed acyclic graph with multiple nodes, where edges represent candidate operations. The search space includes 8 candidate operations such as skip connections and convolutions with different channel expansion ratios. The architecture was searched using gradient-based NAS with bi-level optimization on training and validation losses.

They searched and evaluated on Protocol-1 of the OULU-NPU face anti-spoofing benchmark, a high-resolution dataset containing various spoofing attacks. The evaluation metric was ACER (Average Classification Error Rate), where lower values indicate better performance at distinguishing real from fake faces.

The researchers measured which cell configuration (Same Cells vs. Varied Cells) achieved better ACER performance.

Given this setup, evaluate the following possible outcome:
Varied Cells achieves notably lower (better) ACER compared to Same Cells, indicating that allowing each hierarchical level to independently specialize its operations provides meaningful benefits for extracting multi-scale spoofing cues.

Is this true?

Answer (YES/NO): YES